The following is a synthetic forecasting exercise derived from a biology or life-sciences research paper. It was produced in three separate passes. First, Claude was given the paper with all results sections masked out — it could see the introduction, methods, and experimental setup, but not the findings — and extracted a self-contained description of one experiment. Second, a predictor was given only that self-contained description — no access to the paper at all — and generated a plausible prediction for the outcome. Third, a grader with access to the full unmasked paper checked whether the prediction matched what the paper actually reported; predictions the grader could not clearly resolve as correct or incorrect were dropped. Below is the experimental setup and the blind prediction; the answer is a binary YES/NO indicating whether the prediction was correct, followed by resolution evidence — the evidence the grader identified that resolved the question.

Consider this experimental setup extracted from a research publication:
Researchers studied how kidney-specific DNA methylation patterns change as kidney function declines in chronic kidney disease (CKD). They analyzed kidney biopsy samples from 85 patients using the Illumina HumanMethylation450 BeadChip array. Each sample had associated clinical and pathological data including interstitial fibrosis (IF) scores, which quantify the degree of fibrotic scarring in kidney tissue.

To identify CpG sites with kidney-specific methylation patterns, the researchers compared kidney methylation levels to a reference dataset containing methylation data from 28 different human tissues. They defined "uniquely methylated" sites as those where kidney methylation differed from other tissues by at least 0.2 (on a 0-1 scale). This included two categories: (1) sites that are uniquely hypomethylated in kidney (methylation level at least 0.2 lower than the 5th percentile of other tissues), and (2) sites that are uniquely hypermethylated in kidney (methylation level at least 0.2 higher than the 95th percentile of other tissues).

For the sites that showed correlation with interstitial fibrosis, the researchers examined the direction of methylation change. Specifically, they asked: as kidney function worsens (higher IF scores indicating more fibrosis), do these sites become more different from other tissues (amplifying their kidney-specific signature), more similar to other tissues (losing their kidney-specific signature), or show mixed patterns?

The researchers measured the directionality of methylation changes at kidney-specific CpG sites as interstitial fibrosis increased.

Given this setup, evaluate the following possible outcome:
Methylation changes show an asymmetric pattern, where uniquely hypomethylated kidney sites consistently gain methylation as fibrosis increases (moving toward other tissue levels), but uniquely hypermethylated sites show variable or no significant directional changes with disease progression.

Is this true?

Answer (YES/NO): NO